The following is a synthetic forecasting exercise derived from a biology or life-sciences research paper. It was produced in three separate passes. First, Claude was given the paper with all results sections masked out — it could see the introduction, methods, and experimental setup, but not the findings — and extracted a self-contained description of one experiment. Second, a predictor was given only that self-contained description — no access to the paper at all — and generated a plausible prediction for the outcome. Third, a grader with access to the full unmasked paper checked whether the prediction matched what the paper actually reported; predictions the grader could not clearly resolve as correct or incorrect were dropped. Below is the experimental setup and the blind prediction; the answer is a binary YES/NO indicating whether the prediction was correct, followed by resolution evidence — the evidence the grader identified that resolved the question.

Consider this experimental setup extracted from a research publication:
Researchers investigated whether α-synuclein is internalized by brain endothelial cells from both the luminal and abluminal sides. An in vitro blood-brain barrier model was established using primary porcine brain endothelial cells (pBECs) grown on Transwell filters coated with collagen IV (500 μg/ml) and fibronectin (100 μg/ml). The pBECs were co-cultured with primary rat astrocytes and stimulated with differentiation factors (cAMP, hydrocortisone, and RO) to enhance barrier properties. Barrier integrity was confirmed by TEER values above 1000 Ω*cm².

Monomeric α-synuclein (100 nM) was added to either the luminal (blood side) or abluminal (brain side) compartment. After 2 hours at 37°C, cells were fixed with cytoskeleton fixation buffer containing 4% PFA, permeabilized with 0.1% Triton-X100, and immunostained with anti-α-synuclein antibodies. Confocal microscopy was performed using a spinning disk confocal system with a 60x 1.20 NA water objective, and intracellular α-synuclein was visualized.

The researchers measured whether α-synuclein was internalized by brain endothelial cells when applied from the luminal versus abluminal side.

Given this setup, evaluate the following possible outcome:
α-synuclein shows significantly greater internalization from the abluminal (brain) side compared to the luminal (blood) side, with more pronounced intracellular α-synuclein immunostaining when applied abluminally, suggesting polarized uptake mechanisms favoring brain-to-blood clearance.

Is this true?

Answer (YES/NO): NO